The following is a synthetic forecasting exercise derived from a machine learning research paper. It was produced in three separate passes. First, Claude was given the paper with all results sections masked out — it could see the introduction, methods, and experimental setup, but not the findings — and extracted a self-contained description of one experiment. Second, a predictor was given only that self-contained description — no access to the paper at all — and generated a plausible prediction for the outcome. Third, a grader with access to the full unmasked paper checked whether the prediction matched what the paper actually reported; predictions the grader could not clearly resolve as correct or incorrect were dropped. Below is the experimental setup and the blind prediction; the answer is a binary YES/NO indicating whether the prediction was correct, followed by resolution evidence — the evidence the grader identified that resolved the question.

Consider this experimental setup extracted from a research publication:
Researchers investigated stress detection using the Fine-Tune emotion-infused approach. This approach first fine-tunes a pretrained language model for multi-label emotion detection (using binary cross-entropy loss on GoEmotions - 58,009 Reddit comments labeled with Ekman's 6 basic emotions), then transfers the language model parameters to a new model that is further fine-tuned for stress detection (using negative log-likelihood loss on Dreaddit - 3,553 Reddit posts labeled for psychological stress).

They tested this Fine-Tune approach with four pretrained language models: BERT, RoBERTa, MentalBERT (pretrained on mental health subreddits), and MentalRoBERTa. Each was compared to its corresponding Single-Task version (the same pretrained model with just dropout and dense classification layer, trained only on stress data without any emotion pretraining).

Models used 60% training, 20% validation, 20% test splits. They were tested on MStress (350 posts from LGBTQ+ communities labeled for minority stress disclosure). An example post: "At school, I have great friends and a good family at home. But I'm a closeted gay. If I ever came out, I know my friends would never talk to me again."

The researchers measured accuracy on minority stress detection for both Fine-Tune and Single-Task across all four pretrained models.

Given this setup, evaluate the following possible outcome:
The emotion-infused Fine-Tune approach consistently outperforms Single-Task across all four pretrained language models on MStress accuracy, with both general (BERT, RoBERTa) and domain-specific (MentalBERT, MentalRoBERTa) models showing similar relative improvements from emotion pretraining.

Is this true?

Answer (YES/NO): NO